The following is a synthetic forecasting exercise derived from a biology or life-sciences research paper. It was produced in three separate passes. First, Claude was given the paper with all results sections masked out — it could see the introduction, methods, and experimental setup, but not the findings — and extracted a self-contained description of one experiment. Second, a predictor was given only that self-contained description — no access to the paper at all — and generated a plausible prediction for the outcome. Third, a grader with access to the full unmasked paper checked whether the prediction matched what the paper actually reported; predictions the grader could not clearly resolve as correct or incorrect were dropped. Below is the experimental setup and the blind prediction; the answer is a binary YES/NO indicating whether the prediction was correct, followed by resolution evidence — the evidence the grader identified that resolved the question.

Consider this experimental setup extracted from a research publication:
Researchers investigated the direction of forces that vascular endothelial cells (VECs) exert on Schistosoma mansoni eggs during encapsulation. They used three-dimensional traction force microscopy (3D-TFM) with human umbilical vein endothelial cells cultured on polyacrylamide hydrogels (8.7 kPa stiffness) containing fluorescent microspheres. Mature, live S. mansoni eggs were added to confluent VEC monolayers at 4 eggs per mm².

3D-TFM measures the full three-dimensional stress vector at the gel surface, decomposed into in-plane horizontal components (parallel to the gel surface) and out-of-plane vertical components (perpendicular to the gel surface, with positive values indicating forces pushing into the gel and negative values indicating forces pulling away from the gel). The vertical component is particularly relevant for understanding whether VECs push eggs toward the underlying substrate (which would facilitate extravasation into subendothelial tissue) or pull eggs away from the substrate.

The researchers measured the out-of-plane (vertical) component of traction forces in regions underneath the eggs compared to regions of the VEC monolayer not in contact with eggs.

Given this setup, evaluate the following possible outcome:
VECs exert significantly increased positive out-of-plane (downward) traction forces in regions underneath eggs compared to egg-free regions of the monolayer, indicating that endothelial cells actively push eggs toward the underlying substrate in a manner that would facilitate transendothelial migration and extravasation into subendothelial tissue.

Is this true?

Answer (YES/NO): NO